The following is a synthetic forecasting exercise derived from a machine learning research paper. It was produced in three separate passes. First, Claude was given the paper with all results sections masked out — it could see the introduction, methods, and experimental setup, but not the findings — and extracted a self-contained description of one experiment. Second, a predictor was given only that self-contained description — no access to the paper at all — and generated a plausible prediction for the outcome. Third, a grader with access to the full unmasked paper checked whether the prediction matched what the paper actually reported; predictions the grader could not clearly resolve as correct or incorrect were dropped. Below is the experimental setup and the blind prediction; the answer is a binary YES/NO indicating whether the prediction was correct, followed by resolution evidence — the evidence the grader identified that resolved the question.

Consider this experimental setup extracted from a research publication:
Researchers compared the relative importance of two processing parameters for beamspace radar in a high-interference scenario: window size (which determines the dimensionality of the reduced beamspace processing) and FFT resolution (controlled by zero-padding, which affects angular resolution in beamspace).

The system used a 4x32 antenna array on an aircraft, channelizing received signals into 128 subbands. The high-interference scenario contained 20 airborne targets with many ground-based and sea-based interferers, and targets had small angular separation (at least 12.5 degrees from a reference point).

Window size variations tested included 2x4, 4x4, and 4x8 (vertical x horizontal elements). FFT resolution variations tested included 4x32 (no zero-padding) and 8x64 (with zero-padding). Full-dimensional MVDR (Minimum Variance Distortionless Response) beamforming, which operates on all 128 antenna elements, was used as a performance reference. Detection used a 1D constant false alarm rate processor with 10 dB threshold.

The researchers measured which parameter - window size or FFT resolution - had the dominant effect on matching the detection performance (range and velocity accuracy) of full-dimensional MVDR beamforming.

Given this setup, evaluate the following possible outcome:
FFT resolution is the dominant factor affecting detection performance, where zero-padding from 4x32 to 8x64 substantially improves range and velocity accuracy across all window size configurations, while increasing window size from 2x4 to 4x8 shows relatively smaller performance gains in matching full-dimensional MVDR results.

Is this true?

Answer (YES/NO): NO